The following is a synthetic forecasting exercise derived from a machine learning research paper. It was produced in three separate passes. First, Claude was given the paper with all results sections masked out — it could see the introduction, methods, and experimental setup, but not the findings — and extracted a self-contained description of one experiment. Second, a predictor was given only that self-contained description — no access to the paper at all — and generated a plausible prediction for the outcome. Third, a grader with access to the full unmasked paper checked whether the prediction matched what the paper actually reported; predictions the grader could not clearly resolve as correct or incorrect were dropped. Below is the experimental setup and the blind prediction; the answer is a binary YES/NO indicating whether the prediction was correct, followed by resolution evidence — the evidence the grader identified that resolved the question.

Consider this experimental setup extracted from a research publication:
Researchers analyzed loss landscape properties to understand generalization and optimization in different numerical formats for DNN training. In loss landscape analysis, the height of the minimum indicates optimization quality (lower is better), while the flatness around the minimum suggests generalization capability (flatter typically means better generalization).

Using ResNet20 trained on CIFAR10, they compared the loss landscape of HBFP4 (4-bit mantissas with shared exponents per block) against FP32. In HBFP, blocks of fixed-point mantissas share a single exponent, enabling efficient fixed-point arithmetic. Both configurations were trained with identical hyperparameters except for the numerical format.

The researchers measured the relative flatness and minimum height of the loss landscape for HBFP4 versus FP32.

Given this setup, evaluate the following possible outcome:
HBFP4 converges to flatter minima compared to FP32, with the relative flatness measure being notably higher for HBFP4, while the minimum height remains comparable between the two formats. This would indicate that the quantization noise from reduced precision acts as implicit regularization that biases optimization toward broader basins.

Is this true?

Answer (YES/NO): NO